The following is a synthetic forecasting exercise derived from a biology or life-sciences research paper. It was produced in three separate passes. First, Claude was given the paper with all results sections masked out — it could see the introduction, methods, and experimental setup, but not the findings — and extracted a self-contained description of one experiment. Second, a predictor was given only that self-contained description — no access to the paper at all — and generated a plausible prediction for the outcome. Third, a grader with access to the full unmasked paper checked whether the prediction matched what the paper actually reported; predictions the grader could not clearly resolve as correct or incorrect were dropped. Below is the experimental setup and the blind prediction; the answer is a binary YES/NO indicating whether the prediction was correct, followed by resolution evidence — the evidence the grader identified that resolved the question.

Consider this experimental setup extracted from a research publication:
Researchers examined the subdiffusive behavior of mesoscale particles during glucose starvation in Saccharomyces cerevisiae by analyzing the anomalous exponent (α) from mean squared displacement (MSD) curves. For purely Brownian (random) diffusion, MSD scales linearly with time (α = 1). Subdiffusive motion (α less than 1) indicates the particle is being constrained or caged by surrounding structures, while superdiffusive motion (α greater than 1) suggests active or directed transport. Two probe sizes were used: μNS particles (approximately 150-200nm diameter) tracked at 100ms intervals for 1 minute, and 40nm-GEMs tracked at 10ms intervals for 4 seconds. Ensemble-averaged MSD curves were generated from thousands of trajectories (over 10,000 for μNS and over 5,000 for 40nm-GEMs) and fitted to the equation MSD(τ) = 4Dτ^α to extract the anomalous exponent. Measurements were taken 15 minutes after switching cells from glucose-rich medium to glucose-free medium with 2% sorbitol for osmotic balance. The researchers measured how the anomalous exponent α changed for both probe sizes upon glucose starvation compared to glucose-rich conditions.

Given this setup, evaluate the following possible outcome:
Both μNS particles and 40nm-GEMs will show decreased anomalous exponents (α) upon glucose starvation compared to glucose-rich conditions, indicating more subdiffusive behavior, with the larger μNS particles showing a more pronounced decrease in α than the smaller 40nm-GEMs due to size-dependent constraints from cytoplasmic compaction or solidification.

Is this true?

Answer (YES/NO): NO